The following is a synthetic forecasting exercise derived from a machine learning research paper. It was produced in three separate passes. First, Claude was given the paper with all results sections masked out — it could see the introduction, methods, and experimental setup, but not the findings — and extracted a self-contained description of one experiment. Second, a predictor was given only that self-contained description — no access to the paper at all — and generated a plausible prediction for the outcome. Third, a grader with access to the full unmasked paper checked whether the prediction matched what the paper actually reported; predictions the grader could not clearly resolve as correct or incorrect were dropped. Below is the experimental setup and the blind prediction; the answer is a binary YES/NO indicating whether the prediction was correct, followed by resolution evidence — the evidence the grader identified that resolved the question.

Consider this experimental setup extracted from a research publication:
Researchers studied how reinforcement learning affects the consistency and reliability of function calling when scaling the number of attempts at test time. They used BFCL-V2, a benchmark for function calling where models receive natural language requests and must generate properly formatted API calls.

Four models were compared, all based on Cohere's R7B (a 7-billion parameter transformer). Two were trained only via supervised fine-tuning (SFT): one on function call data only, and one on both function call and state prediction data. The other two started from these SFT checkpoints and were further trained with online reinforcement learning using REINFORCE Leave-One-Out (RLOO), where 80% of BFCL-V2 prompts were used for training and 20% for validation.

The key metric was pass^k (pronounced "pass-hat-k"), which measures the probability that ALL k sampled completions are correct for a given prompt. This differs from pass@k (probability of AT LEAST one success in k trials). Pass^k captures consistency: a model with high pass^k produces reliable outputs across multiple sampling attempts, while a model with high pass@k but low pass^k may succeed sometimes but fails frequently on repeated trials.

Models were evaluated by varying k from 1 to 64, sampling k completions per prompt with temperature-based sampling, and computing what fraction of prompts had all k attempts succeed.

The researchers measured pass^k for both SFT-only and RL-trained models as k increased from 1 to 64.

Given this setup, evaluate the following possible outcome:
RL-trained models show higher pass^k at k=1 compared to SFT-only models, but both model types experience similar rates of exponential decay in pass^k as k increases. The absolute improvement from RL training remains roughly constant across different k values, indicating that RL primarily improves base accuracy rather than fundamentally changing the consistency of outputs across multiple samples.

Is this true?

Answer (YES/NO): NO